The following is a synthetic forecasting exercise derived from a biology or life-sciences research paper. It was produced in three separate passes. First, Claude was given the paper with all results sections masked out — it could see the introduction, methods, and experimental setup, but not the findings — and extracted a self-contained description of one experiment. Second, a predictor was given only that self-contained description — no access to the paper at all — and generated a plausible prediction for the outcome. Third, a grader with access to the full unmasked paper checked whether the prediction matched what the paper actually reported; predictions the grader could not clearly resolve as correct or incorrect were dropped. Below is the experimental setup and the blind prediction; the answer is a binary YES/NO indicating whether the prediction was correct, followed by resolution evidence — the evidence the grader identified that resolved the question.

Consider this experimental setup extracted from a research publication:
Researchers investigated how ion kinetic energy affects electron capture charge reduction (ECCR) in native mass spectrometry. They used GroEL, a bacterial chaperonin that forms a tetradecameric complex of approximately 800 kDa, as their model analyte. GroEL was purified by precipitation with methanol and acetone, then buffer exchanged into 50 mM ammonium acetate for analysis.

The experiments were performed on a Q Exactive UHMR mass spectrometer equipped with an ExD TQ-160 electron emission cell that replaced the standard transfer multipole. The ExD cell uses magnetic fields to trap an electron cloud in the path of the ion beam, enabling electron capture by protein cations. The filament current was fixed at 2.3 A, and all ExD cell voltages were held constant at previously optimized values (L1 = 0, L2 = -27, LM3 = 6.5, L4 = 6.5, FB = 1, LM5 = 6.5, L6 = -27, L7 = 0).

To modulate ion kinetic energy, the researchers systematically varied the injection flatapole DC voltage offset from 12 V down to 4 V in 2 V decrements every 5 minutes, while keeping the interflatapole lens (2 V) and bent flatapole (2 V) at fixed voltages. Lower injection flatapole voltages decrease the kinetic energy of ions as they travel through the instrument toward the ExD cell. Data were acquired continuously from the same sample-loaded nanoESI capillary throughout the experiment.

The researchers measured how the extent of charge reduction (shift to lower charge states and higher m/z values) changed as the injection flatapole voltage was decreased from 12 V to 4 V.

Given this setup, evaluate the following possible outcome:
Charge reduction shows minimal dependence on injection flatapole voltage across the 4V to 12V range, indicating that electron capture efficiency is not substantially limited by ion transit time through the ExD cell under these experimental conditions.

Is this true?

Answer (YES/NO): NO